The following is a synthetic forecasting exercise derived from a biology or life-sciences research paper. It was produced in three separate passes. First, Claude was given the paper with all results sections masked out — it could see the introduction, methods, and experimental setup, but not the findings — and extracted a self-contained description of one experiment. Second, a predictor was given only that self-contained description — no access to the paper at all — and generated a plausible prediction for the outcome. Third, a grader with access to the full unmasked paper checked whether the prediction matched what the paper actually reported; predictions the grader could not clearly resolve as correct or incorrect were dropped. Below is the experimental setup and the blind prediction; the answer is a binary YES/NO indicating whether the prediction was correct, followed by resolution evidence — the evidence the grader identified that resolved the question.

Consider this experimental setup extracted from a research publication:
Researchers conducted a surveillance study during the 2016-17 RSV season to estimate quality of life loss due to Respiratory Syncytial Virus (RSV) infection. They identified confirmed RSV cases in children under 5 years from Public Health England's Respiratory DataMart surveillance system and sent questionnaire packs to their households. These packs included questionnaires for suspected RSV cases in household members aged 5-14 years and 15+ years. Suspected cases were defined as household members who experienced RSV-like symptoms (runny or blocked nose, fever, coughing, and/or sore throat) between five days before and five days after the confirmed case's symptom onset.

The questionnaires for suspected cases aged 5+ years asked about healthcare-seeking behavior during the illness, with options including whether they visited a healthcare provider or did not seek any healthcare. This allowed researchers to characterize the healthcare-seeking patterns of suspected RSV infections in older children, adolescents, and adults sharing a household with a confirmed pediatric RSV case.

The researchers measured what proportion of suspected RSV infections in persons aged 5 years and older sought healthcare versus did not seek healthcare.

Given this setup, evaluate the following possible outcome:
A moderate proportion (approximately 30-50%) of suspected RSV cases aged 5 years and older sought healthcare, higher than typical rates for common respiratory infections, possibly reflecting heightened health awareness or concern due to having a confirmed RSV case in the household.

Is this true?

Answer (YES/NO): NO